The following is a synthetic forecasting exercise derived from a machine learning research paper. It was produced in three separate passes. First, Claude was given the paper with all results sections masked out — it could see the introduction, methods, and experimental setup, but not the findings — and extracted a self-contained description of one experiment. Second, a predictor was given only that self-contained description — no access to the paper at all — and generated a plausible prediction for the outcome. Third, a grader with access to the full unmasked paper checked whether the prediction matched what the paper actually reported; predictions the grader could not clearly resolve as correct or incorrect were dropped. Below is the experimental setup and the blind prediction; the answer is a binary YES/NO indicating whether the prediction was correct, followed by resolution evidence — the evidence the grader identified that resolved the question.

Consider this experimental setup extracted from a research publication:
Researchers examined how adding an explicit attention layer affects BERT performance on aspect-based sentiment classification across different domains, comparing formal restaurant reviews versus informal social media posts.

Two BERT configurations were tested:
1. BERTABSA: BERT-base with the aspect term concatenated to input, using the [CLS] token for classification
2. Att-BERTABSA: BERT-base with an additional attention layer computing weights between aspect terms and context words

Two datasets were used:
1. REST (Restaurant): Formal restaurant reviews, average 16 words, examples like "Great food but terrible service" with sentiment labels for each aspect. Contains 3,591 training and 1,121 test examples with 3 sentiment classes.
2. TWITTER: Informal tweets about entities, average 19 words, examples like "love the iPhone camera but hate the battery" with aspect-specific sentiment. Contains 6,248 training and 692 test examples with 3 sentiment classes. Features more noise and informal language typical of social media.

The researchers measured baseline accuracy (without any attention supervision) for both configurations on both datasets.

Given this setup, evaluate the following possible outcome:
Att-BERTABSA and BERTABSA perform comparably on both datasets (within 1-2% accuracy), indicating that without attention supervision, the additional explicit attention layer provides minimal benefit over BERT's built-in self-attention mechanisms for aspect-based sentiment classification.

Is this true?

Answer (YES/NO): NO